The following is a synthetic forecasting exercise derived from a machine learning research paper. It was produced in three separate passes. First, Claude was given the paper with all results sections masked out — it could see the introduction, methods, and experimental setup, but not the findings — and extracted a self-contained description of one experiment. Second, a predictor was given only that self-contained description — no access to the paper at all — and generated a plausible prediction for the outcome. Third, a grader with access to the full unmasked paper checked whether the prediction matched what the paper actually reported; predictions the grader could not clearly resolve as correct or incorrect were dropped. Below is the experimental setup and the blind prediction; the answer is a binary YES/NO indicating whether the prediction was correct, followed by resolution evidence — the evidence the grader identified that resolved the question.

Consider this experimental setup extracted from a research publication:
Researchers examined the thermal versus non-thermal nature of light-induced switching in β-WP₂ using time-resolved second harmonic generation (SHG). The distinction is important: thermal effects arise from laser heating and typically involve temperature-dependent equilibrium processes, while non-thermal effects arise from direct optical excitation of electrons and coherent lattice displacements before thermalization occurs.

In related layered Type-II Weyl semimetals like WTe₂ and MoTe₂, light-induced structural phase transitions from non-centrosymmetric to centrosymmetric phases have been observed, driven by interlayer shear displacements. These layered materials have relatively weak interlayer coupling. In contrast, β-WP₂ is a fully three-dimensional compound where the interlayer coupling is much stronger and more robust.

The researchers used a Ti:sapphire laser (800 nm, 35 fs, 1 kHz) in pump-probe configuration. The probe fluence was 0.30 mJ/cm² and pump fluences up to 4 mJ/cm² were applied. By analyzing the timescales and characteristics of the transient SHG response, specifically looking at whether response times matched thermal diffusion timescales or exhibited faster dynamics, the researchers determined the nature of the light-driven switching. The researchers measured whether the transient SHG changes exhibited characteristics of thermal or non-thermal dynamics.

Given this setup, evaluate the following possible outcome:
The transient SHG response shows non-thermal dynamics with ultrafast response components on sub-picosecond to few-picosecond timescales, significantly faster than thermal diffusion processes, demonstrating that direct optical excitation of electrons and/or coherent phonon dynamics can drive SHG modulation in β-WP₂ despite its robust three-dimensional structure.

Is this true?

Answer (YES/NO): YES